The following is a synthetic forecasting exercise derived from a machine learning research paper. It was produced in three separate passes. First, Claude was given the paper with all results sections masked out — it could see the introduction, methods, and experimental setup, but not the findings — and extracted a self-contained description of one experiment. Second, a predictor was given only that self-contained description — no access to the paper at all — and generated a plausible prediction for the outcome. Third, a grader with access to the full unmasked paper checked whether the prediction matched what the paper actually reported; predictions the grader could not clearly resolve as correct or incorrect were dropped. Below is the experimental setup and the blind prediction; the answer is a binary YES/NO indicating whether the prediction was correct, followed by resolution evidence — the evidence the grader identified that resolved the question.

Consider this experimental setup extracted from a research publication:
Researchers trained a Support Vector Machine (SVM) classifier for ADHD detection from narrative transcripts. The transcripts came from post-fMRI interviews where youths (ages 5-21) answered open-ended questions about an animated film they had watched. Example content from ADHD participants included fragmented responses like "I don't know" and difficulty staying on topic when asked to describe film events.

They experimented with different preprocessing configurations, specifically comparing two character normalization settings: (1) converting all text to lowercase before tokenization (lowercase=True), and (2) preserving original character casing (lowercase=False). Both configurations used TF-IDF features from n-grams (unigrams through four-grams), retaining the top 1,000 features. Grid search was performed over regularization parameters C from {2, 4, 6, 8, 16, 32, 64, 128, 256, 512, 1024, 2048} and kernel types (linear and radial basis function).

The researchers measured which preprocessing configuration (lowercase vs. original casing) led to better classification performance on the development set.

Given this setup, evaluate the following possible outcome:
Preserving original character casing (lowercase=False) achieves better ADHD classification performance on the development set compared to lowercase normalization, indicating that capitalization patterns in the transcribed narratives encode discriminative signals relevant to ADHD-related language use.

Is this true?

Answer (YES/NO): YES